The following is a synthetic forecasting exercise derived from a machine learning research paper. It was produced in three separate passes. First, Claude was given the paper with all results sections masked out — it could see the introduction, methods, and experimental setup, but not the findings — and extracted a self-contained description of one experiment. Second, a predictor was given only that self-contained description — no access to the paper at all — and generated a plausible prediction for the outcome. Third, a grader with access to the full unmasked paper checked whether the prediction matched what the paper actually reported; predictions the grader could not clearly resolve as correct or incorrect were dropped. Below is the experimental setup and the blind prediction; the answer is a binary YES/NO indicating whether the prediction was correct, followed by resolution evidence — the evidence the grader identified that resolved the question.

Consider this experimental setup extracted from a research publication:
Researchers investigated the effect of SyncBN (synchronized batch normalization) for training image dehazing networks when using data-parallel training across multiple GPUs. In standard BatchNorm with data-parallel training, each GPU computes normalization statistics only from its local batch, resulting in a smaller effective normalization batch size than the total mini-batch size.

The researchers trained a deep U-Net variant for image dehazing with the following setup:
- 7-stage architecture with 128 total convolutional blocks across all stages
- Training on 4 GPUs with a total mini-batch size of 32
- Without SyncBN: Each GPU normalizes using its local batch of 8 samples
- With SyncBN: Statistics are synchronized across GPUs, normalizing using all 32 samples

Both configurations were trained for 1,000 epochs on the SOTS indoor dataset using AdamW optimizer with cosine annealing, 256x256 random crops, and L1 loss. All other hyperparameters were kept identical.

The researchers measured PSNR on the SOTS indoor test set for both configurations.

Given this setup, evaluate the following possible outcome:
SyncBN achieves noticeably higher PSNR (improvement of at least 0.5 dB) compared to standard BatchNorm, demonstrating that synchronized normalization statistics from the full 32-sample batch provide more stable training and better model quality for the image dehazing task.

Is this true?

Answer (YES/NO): NO